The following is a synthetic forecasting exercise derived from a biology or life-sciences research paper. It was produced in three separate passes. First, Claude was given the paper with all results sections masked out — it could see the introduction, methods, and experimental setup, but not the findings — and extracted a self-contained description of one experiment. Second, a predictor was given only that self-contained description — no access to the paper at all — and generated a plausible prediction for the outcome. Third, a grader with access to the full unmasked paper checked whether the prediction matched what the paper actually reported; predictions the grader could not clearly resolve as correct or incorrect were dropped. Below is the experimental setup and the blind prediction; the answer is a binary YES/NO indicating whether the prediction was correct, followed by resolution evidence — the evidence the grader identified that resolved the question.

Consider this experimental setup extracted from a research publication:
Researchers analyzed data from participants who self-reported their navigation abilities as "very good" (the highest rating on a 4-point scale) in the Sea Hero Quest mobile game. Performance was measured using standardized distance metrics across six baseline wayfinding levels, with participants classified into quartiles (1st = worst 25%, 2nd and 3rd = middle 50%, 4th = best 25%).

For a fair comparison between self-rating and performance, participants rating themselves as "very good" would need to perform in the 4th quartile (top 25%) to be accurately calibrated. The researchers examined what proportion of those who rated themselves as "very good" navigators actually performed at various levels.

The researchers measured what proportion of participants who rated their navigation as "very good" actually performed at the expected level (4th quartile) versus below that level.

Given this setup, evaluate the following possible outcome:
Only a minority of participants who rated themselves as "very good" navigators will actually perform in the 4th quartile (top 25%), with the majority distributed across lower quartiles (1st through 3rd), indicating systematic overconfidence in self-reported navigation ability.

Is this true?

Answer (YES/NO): YES